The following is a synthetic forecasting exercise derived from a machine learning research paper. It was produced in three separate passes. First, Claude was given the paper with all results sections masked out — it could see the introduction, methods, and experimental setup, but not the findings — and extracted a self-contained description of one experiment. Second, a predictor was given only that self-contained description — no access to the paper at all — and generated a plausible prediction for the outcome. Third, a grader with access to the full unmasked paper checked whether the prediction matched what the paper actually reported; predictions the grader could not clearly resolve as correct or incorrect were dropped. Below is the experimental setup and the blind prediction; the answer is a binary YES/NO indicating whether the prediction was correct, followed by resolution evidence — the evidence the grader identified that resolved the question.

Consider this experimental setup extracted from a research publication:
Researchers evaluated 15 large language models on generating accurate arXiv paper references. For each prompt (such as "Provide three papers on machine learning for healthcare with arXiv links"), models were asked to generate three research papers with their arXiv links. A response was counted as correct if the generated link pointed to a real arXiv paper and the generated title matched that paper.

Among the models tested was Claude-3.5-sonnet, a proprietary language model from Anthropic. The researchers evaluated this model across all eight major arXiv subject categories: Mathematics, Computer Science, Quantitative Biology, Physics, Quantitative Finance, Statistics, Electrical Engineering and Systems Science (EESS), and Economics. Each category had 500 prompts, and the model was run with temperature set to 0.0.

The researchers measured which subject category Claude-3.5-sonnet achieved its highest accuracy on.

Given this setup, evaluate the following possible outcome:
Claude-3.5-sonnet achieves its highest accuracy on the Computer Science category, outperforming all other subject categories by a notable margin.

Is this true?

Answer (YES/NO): YES